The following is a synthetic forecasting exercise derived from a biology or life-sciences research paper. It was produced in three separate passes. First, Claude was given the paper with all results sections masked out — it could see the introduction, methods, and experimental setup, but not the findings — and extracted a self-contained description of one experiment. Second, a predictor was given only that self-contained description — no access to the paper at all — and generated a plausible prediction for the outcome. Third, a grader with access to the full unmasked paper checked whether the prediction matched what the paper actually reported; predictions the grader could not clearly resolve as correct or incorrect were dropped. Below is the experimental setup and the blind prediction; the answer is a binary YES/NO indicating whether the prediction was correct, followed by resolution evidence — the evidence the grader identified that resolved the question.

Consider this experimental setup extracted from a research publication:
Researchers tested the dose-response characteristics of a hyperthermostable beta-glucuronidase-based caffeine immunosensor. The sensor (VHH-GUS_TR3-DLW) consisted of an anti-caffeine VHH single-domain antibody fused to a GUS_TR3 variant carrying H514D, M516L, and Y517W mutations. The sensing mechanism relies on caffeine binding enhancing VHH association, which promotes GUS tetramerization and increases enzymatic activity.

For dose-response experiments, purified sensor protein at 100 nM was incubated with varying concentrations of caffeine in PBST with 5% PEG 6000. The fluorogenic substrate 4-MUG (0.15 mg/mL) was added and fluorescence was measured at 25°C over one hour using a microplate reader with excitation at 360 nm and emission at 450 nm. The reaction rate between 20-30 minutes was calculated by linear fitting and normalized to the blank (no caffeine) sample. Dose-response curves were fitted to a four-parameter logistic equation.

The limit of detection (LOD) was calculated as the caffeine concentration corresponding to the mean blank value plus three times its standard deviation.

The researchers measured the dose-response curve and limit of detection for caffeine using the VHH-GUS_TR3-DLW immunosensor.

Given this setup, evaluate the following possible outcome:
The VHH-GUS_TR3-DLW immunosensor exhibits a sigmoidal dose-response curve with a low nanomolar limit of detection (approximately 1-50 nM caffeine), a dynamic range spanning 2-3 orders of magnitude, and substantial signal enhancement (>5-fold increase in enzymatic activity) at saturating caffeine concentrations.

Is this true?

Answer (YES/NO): NO